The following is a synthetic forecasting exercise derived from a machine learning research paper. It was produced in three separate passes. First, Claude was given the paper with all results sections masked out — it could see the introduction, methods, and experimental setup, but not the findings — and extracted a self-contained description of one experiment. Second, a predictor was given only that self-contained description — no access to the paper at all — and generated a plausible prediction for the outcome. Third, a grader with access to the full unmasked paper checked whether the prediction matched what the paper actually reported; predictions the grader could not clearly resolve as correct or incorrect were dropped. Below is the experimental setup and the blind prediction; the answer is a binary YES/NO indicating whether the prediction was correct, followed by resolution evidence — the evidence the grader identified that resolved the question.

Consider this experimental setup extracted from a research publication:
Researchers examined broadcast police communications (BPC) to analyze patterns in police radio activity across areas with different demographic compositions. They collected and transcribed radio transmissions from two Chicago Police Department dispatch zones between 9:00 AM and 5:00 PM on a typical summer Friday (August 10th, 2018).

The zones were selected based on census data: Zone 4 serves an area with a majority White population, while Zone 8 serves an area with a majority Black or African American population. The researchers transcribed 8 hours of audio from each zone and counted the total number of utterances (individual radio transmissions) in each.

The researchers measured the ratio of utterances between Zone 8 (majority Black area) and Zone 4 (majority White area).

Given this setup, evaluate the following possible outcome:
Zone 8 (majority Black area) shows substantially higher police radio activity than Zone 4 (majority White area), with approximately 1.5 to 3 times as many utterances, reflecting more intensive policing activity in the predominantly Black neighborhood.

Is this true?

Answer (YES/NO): NO